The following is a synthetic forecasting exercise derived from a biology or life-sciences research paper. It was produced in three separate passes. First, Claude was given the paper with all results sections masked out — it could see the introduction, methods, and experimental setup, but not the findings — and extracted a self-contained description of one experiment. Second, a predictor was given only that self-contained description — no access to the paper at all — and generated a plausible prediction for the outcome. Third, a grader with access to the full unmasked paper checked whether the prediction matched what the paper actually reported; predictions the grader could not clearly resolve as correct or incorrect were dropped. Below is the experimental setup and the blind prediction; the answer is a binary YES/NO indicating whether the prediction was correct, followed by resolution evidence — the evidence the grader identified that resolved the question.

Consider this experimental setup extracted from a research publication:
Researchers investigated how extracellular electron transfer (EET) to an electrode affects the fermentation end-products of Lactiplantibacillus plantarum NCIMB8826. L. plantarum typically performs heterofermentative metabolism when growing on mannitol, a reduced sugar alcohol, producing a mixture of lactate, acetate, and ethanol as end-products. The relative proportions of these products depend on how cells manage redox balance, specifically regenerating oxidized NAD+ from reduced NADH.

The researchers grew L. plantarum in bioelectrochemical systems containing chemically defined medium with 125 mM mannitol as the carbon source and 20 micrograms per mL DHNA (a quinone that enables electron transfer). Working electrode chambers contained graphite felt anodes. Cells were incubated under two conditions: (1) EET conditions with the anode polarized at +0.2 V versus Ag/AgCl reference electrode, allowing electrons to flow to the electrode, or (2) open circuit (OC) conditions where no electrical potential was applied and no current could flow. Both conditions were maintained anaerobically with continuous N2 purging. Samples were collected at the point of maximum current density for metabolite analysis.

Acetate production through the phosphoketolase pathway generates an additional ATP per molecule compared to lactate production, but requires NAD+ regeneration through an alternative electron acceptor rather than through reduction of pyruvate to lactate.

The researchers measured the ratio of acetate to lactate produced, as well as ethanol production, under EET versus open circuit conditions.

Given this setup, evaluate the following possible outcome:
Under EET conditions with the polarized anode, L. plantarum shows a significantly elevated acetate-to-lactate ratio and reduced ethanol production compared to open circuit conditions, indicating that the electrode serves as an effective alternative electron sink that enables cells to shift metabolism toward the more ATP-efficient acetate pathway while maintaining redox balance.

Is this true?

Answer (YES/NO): NO